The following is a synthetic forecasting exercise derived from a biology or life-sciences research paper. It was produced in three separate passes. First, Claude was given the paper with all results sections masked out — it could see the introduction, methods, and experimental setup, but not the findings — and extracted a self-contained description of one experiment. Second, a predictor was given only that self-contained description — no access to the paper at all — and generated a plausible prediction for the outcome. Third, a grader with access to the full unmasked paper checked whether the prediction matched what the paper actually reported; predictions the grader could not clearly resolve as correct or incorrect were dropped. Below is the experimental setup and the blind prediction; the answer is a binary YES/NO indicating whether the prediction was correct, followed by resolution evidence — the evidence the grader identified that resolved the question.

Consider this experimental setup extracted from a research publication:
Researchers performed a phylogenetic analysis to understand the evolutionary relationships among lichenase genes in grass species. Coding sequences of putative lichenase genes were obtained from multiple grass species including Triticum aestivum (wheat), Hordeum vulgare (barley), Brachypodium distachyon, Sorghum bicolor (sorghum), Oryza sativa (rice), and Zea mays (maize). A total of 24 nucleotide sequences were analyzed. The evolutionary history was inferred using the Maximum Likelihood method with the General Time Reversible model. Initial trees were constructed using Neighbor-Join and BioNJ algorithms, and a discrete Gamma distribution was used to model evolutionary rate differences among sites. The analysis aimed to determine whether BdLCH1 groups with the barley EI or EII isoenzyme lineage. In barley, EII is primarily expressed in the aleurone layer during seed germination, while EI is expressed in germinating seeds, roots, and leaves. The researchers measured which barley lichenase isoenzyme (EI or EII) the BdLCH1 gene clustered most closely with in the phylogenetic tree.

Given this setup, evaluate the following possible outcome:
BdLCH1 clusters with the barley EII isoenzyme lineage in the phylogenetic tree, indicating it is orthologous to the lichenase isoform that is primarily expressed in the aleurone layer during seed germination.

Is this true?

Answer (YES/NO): NO